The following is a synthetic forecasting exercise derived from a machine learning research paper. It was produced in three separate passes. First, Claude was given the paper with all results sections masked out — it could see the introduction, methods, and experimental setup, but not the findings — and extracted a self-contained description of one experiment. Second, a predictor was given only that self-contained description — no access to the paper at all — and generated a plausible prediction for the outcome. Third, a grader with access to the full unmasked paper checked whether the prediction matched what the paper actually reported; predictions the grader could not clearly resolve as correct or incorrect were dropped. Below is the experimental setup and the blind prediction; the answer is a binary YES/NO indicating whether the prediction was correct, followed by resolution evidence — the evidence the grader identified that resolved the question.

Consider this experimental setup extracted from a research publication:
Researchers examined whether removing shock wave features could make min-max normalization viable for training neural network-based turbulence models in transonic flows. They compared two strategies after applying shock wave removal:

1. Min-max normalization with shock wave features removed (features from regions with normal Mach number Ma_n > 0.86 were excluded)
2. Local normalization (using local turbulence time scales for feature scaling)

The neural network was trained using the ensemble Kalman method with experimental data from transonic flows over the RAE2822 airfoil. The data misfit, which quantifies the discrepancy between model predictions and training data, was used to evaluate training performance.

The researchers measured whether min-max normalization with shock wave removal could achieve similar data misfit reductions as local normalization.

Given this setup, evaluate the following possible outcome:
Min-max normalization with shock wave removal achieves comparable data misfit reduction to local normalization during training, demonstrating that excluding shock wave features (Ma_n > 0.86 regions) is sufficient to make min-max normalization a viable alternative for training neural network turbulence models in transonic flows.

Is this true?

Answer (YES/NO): NO